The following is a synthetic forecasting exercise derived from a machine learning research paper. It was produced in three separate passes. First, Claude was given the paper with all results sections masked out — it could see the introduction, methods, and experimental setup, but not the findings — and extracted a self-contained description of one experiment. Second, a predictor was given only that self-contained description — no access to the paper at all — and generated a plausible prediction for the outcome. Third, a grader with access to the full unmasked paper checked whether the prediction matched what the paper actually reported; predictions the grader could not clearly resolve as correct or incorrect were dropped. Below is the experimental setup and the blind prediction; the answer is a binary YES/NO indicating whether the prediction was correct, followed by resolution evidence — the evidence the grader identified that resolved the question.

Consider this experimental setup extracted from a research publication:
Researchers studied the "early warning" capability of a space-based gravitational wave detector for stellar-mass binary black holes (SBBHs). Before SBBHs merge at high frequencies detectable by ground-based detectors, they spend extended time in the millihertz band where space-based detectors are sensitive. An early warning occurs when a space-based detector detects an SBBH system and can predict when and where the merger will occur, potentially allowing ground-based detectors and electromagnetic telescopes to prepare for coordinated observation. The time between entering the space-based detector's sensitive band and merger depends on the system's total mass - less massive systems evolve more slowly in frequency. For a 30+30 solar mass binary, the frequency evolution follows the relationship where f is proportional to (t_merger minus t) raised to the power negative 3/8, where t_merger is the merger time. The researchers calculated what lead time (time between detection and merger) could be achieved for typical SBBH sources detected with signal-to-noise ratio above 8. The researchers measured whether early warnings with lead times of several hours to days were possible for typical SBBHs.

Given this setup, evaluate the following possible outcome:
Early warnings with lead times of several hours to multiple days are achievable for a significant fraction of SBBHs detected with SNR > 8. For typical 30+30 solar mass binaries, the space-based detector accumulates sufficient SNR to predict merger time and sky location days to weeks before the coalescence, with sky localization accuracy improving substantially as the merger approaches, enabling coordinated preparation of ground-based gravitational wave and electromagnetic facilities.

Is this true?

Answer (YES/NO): NO